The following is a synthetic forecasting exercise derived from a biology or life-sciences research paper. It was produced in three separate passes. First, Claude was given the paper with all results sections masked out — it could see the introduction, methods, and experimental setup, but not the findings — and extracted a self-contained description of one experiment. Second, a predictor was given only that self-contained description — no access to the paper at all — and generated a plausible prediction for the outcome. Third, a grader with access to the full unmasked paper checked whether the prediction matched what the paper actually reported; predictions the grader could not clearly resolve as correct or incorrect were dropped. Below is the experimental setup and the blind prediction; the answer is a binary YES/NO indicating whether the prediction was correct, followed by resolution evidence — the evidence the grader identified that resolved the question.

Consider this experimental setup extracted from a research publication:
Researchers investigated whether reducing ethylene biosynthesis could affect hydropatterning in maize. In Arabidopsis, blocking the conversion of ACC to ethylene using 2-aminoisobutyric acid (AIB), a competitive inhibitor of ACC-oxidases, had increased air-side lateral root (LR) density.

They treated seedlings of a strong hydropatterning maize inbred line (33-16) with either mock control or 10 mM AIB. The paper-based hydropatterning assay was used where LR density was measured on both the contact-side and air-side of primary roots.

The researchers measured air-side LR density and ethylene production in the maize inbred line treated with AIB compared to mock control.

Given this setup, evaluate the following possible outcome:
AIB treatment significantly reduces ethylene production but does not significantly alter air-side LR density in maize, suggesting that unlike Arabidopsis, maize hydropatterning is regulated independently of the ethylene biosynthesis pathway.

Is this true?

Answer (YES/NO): NO